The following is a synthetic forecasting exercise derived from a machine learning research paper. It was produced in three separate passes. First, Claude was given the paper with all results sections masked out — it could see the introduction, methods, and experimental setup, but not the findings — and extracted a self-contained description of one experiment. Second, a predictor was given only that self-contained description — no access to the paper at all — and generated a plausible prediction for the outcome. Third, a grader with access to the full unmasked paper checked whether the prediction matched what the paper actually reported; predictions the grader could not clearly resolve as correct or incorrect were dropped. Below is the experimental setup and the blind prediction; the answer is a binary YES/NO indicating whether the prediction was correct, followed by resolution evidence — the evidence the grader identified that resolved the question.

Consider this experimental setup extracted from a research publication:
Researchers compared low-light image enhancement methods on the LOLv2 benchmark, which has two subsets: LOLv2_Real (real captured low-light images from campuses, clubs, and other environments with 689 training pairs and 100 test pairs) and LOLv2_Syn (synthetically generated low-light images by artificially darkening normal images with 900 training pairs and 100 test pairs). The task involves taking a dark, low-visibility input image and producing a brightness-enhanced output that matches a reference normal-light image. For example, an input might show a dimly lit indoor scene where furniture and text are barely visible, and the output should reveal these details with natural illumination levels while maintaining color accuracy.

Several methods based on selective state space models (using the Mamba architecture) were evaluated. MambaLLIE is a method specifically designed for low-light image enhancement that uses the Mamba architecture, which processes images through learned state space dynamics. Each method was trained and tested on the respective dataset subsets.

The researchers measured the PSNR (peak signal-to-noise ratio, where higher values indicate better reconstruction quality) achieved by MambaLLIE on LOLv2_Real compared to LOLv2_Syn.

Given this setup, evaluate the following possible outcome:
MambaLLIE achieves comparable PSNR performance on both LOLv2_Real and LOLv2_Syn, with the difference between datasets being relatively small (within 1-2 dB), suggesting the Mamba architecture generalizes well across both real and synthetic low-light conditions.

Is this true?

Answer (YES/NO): NO